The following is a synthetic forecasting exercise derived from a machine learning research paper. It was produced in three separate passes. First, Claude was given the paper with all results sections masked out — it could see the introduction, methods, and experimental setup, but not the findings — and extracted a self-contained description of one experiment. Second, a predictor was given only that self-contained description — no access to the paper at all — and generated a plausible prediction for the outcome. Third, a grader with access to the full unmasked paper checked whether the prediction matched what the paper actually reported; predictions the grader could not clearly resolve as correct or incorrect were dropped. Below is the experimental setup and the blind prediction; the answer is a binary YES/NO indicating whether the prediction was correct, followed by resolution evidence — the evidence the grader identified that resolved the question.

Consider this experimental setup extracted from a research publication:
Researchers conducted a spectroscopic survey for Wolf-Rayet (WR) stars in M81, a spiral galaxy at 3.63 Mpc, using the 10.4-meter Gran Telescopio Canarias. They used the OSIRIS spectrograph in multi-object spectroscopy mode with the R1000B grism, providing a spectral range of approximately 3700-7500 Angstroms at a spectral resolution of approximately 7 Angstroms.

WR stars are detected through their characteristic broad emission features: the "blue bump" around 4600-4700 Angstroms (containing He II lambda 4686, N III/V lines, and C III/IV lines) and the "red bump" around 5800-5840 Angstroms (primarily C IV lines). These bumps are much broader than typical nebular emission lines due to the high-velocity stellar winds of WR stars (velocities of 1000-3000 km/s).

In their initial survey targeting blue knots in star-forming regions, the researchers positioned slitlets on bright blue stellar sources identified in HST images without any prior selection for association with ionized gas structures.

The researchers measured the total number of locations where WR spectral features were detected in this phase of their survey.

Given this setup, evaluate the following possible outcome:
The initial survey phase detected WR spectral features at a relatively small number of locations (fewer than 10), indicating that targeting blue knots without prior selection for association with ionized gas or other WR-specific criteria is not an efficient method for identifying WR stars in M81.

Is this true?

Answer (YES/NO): NO